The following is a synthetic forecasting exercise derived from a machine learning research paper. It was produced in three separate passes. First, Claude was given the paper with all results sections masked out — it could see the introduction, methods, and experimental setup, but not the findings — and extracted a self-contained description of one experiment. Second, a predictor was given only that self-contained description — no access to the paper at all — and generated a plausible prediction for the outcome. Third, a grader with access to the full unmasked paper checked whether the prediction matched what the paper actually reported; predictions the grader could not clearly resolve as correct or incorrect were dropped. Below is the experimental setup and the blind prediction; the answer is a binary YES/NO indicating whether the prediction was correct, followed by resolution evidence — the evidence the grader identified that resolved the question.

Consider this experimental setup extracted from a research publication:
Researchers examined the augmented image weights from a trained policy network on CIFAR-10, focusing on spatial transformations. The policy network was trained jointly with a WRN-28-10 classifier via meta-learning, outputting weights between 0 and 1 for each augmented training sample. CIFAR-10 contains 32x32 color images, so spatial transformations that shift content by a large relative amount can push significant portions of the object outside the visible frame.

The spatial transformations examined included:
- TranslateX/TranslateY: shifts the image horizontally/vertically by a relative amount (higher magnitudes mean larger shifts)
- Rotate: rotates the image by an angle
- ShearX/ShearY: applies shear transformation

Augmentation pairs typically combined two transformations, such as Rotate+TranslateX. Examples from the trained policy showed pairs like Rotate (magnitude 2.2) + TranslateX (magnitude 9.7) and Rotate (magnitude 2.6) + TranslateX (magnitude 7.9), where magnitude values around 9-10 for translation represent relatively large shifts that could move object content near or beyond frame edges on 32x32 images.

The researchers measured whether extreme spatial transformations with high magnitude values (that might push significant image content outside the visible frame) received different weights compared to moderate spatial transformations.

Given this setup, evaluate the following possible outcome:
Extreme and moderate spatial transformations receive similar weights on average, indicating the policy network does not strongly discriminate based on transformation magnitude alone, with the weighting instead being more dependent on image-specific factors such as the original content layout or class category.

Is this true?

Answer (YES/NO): NO